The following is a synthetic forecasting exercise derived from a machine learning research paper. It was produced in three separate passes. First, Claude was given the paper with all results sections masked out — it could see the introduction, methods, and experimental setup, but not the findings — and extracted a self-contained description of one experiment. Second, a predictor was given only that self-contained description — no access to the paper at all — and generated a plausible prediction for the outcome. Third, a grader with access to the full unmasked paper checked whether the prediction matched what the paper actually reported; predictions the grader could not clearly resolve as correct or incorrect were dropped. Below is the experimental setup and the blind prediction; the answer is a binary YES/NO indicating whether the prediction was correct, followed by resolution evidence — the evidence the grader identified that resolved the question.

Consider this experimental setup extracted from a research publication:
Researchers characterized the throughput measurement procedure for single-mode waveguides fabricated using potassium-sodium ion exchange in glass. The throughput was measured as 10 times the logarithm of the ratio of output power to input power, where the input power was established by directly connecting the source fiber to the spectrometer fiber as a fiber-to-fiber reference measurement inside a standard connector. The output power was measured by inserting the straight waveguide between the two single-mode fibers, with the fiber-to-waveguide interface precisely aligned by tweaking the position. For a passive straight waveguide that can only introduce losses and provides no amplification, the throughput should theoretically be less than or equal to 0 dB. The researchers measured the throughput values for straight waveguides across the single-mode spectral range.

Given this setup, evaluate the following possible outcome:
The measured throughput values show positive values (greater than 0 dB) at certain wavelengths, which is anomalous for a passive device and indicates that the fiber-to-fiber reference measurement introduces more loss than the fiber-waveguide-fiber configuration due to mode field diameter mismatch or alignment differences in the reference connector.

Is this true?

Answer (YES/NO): YES